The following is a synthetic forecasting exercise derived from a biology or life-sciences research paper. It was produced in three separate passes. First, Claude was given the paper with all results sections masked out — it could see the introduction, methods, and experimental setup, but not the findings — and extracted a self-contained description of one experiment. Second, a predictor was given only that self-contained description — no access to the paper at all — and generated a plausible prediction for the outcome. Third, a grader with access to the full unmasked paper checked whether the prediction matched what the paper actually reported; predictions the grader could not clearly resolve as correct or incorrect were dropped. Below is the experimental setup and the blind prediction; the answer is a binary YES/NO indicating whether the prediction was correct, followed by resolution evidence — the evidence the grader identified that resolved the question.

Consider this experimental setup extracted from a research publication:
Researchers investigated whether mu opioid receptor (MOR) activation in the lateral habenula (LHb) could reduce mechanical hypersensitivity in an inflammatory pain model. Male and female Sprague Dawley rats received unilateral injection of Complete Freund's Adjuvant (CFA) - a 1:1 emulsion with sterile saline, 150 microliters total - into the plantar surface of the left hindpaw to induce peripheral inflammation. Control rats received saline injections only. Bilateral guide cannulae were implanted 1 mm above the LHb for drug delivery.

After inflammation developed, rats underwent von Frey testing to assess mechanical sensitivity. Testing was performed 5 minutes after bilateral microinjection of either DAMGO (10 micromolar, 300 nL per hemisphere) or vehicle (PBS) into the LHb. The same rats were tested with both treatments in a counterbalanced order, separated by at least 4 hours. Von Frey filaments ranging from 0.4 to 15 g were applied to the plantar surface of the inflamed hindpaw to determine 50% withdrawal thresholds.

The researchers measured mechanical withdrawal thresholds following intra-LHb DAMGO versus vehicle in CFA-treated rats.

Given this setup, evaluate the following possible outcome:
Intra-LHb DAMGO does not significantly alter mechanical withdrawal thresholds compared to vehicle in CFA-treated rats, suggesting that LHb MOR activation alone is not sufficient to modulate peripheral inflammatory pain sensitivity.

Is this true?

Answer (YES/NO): NO